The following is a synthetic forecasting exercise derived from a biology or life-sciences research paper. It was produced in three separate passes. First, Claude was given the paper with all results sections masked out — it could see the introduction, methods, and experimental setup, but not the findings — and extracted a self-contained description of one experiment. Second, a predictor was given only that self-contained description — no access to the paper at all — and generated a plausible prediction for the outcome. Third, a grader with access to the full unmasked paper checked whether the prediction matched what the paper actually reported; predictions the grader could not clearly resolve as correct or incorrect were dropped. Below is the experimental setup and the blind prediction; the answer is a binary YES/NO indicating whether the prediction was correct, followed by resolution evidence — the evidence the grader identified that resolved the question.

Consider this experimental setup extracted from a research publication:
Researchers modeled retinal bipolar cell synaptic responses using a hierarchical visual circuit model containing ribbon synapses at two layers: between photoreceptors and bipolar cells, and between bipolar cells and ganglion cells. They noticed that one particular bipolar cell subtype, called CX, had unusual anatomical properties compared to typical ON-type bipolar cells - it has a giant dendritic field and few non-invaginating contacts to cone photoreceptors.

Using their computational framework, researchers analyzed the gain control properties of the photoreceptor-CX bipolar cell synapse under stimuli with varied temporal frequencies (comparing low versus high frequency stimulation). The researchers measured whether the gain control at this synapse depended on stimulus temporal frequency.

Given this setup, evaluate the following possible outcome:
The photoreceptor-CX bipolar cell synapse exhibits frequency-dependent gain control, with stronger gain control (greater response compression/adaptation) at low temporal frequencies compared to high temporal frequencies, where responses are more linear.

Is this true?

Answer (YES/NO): NO